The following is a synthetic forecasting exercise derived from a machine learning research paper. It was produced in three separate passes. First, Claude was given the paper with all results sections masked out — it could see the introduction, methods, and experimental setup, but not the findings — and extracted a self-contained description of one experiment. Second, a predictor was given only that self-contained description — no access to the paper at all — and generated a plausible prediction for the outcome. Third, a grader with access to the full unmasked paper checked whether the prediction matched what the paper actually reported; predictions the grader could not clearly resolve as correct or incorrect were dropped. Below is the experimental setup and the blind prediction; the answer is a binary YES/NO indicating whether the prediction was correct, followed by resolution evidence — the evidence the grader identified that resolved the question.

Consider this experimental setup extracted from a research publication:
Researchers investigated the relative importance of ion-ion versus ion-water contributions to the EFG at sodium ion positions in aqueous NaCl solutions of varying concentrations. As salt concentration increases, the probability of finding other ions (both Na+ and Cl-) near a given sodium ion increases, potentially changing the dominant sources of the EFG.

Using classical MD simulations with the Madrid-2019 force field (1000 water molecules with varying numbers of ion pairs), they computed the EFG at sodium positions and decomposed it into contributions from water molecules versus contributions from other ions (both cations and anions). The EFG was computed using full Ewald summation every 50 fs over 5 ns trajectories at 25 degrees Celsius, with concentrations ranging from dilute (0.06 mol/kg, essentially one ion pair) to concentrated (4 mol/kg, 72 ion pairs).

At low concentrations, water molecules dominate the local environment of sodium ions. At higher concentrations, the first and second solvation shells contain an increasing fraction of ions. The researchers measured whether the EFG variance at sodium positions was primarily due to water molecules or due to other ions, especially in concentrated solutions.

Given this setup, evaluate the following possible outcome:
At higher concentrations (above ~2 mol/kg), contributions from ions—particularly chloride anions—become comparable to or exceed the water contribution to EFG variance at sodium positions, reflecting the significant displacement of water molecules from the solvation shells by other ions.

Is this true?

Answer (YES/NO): NO